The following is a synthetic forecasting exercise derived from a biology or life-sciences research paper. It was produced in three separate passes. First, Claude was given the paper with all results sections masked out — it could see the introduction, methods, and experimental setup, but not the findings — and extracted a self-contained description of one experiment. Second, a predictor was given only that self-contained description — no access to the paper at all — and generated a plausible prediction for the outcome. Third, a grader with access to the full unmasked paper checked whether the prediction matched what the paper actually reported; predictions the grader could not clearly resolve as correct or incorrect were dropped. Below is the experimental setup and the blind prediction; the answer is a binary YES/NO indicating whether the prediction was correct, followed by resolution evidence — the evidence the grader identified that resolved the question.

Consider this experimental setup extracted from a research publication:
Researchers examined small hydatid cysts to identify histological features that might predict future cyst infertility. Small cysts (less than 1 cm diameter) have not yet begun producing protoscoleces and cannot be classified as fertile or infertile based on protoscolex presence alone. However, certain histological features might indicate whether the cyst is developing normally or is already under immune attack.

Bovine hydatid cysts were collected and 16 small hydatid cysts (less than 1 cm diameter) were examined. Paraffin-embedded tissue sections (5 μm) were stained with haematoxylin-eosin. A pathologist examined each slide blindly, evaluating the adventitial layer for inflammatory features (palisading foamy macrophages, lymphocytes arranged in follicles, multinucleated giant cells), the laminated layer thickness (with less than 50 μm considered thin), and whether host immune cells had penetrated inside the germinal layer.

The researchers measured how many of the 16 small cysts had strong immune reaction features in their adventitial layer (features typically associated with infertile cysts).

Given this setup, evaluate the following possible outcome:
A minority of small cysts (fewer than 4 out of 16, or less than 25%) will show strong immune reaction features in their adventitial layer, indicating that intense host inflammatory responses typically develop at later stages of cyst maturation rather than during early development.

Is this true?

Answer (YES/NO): NO